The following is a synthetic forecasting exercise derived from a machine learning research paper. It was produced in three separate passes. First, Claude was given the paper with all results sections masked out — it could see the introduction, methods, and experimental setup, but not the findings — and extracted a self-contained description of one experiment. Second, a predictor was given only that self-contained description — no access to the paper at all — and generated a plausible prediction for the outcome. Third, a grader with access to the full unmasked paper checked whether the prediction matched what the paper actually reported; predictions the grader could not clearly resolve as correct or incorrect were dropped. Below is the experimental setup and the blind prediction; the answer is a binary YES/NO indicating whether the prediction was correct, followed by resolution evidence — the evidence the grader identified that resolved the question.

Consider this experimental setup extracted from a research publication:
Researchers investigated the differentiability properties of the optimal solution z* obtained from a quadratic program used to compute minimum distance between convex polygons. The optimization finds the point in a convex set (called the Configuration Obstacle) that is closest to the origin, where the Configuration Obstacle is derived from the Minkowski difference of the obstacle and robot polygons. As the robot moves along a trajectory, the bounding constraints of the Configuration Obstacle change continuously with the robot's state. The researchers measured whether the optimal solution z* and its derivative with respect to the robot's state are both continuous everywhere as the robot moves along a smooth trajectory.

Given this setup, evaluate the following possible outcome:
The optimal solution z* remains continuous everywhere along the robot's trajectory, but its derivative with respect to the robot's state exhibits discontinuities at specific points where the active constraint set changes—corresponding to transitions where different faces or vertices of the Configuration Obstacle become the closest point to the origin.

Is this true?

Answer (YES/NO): YES